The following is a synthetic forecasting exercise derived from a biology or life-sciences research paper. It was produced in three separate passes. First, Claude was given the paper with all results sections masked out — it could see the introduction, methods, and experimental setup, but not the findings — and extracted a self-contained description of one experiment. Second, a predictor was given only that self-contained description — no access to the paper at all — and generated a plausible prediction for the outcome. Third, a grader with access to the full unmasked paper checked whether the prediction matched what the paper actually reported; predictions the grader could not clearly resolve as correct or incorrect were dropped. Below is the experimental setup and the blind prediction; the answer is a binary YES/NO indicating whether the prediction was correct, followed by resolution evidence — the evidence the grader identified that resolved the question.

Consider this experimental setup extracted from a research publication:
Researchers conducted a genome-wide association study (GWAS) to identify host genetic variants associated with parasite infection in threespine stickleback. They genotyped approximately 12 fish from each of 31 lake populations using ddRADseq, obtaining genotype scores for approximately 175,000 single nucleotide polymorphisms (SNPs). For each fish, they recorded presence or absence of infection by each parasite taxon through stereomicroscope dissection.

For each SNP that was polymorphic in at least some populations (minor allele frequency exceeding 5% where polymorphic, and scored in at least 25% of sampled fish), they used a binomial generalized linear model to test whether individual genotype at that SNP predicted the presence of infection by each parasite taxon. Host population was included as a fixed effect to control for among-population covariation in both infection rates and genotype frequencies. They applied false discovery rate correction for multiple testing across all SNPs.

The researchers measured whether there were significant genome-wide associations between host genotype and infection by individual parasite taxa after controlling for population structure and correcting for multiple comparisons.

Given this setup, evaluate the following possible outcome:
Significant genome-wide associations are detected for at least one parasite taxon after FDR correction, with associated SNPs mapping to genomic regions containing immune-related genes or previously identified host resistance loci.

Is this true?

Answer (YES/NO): NO